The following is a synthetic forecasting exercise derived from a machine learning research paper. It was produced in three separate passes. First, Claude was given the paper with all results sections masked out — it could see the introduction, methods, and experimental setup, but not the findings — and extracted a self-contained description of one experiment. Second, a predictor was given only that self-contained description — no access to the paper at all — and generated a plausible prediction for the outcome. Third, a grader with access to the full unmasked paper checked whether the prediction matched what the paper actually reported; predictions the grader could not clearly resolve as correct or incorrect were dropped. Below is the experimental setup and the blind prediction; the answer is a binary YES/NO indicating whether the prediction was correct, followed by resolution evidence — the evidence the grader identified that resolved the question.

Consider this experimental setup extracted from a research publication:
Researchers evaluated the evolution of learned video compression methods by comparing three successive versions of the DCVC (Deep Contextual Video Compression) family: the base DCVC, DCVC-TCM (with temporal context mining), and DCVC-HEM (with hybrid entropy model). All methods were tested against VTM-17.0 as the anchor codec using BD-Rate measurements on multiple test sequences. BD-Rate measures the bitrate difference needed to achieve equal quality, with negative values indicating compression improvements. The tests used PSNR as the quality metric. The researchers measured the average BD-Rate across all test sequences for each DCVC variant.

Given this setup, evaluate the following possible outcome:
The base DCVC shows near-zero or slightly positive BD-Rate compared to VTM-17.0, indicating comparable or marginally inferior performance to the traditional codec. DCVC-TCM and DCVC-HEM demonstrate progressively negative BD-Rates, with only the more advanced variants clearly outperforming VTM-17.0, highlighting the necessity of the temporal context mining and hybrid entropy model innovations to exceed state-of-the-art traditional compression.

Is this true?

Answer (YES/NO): NO